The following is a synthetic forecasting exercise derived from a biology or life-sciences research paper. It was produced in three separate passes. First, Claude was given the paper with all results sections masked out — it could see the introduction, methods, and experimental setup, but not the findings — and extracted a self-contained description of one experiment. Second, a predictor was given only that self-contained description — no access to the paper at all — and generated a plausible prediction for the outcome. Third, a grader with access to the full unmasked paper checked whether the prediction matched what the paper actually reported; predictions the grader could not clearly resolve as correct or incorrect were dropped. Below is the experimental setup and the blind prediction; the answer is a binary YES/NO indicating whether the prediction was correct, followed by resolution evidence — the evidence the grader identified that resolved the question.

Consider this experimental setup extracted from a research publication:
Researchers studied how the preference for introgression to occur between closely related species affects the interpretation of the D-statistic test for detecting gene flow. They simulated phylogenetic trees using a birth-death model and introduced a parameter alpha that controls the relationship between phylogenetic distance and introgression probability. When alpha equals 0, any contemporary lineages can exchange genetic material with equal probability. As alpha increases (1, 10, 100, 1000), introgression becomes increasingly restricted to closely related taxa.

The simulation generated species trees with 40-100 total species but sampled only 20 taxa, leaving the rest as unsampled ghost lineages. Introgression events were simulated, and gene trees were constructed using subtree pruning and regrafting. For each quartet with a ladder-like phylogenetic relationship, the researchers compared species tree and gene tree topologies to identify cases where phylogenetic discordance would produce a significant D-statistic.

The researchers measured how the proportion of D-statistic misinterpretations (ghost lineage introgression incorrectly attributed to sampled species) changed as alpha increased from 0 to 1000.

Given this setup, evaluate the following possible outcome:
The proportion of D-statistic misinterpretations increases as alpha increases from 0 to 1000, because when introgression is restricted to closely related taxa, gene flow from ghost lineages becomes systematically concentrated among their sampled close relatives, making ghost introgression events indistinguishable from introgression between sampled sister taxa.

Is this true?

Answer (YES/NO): NO